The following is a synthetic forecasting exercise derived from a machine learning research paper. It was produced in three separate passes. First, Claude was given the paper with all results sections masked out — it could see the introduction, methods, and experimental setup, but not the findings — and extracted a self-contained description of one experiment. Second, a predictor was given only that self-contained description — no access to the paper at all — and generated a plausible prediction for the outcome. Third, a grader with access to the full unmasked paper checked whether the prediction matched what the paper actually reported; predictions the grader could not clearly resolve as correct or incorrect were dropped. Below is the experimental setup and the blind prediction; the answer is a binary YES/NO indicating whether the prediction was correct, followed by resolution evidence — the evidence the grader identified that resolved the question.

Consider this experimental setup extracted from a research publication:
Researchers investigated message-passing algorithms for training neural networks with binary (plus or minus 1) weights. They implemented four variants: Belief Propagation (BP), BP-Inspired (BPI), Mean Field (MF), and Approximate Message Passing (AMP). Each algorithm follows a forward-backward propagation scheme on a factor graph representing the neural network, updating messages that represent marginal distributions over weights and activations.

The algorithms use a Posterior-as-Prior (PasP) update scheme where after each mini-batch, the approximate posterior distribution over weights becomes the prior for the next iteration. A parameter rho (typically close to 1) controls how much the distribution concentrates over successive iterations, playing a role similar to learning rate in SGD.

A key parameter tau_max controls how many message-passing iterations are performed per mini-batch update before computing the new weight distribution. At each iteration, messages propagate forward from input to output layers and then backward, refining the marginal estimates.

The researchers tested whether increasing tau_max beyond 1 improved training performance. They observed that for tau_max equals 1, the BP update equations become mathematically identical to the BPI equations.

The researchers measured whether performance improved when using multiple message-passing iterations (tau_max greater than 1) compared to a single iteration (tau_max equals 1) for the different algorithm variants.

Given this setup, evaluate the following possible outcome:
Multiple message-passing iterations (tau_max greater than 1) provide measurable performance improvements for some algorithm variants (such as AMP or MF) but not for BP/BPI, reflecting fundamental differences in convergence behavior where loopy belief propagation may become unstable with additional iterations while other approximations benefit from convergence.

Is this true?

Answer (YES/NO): YES